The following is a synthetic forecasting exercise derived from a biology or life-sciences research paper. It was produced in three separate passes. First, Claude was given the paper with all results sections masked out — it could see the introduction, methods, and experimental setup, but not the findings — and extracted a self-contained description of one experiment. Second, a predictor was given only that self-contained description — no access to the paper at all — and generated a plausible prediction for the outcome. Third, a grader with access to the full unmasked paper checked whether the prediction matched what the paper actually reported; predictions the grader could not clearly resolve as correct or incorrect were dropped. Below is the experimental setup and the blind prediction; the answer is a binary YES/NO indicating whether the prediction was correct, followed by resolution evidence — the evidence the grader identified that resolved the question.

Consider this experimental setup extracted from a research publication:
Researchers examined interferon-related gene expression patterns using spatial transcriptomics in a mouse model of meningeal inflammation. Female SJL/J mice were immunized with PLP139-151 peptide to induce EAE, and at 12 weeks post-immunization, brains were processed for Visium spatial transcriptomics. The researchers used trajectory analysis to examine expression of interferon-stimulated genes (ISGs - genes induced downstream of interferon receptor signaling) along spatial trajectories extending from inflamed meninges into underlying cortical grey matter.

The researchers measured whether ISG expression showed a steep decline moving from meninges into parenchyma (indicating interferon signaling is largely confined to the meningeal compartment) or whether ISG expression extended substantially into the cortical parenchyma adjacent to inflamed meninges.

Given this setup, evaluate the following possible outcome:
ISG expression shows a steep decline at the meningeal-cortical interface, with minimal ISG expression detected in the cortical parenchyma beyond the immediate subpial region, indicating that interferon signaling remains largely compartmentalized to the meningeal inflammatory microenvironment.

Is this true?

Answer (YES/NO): NO